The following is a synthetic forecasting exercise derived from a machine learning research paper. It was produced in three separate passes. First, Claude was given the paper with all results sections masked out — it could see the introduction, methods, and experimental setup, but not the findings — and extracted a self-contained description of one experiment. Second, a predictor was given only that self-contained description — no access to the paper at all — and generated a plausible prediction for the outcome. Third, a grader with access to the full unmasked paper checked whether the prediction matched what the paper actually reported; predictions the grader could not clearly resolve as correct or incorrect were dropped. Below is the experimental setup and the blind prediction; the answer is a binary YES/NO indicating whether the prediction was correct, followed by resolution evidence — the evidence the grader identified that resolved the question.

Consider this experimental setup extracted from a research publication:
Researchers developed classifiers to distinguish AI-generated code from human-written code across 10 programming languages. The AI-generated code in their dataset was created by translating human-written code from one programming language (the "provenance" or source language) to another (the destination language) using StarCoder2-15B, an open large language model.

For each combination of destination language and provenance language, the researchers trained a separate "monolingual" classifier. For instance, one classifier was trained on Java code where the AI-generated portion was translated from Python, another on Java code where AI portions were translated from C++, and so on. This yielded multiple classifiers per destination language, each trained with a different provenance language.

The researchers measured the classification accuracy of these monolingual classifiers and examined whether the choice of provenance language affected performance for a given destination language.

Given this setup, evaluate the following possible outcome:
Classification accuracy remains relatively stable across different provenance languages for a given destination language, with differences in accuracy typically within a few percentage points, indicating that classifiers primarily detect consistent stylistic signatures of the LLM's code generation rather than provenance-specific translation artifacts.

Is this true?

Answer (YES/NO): NO